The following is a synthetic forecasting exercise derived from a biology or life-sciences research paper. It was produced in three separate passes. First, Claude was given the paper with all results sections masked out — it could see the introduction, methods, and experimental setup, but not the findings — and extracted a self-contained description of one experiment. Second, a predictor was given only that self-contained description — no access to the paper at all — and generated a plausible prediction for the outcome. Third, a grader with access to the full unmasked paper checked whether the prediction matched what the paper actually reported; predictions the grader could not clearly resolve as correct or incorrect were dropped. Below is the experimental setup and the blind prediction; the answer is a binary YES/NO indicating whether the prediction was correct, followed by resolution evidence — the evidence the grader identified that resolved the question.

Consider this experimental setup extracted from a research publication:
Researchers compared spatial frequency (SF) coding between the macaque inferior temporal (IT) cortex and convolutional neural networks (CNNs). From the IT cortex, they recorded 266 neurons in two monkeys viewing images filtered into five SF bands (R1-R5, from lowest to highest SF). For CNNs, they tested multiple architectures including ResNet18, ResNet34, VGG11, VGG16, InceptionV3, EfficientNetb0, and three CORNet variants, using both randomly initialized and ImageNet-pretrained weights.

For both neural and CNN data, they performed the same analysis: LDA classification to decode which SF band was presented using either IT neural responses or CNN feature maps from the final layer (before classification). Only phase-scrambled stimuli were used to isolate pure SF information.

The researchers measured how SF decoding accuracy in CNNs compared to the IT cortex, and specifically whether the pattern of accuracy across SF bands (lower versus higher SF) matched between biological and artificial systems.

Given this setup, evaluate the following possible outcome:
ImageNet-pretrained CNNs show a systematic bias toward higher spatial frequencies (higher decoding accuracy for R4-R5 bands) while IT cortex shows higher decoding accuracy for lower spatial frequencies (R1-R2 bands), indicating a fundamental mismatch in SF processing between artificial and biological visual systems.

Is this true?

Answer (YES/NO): NO